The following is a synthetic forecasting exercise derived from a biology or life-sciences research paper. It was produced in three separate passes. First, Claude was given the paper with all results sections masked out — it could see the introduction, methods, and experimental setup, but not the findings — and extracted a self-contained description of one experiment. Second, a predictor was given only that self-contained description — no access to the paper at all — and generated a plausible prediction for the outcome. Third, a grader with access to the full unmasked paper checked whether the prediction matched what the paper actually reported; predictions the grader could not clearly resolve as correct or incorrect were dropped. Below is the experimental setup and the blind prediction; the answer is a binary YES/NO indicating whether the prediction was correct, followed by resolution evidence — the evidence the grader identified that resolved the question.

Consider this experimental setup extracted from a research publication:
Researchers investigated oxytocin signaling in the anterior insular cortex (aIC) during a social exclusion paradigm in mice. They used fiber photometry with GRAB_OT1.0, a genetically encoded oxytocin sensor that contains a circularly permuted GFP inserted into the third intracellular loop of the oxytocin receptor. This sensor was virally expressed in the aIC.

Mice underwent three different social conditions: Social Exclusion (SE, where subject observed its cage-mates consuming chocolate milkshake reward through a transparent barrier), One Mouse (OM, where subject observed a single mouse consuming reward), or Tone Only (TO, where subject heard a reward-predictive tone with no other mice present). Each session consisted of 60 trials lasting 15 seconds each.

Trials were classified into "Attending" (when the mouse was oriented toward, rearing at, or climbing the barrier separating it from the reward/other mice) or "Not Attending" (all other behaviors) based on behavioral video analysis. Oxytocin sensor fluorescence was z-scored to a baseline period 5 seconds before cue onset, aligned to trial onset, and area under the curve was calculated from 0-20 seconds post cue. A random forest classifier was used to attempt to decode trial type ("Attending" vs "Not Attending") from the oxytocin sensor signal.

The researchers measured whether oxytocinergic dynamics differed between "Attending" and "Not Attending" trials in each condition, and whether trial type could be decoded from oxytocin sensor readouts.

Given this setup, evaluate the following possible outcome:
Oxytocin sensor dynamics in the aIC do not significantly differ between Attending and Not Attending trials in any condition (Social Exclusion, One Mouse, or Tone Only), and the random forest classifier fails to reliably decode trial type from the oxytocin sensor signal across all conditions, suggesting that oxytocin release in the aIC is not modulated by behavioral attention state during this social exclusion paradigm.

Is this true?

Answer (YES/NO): NO